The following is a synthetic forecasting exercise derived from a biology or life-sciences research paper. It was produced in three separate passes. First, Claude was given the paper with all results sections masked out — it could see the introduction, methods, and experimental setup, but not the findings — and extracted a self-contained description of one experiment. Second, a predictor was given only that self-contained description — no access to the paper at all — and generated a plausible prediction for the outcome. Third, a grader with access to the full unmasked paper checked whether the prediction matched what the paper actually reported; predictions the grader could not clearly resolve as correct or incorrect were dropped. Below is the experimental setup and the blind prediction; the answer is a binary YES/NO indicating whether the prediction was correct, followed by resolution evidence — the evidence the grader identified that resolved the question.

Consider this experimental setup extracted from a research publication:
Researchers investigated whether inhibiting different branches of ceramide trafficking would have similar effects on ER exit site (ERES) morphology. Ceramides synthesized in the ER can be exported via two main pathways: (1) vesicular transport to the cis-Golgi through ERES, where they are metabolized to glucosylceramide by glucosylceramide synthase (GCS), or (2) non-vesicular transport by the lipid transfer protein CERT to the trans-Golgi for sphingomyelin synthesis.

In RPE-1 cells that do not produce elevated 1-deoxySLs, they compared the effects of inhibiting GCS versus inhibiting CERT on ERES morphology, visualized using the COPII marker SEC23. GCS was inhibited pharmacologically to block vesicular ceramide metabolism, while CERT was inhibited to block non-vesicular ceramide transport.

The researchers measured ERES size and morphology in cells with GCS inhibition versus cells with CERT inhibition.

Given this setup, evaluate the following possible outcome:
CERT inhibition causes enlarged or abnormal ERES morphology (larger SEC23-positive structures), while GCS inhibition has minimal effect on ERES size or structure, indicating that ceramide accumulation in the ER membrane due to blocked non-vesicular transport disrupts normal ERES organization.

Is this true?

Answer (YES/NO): NO